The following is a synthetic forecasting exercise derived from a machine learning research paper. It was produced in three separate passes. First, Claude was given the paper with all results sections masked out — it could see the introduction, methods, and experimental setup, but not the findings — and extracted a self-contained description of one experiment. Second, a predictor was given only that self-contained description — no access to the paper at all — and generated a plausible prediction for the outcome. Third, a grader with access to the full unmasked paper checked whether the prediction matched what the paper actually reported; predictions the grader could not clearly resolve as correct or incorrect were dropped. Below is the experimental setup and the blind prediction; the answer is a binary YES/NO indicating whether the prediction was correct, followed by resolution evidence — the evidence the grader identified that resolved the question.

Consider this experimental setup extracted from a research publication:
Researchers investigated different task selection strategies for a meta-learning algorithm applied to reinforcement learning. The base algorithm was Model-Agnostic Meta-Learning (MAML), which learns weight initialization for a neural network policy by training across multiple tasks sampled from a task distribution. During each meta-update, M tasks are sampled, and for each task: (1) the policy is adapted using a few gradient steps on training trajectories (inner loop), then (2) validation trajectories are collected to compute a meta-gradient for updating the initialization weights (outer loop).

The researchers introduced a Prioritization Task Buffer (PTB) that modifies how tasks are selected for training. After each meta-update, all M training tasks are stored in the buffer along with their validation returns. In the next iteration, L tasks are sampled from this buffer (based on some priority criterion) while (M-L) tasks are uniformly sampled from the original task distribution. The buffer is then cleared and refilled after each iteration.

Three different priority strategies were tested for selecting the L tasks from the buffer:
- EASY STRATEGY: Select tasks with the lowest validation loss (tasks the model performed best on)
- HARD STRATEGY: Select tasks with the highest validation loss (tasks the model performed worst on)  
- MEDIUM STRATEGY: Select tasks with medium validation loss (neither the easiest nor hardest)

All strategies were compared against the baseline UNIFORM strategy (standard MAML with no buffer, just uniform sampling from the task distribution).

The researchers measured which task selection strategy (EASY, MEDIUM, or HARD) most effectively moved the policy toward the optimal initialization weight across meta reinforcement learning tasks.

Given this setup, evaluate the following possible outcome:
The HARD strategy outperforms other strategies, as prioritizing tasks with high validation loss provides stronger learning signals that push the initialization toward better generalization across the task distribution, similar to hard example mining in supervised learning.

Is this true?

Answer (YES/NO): NO